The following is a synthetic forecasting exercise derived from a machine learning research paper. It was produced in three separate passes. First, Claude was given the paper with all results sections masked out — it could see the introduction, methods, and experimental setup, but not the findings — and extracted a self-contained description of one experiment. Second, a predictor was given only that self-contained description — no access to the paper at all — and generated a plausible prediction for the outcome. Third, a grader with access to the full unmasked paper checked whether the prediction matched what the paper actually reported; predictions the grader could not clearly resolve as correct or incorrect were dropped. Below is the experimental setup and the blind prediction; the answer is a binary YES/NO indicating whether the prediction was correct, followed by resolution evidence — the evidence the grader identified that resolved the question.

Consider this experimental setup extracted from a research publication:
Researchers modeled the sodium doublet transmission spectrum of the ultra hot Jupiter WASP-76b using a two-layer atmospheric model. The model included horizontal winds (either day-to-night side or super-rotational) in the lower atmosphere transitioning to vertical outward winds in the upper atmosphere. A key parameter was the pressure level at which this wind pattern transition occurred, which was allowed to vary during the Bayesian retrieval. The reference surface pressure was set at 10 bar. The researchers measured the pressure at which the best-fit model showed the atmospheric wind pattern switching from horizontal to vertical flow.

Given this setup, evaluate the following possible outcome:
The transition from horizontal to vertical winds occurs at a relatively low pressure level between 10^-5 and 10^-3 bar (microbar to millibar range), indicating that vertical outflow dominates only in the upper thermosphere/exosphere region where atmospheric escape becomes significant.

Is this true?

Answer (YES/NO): NO